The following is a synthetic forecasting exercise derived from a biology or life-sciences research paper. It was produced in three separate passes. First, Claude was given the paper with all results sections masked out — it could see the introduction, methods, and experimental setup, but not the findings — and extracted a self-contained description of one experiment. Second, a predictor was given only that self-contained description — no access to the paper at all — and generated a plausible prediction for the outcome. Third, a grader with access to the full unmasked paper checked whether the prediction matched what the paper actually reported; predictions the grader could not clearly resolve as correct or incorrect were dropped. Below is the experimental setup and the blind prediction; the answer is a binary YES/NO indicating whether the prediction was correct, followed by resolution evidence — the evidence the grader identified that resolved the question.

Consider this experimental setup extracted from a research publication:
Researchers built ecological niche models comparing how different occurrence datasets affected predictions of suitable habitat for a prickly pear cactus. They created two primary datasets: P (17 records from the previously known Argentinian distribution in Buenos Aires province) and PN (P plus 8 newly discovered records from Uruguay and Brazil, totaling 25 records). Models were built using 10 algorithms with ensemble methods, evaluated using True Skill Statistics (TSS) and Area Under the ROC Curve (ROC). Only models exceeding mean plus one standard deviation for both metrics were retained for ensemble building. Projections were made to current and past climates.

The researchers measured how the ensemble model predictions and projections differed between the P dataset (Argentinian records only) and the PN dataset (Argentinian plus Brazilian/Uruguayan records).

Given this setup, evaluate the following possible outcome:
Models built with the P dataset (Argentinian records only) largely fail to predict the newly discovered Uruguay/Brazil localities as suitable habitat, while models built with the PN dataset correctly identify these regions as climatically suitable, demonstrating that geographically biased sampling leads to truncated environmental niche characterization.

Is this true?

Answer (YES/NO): NO